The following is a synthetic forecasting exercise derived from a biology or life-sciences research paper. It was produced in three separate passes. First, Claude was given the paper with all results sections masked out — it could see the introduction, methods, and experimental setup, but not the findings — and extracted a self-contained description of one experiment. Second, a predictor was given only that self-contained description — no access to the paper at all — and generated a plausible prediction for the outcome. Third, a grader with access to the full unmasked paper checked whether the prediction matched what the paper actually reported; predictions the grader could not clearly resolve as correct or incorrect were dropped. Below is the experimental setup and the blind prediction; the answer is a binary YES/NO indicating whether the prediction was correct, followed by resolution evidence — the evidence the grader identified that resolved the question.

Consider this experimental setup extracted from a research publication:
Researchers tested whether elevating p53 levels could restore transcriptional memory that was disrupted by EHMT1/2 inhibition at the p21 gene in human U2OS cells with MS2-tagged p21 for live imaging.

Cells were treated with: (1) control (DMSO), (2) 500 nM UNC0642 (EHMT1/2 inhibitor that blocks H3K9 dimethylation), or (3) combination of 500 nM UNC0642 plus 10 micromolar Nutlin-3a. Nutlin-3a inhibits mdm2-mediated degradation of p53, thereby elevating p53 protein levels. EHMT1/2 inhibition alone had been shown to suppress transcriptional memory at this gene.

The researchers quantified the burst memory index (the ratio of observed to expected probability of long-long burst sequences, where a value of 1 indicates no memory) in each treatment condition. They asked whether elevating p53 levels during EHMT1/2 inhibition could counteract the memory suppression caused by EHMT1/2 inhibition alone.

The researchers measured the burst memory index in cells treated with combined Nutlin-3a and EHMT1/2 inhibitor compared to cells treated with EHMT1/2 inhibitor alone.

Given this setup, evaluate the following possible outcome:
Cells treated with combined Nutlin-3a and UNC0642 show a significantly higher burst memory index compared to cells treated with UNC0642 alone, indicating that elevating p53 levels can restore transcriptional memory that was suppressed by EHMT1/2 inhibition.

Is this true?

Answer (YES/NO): YES